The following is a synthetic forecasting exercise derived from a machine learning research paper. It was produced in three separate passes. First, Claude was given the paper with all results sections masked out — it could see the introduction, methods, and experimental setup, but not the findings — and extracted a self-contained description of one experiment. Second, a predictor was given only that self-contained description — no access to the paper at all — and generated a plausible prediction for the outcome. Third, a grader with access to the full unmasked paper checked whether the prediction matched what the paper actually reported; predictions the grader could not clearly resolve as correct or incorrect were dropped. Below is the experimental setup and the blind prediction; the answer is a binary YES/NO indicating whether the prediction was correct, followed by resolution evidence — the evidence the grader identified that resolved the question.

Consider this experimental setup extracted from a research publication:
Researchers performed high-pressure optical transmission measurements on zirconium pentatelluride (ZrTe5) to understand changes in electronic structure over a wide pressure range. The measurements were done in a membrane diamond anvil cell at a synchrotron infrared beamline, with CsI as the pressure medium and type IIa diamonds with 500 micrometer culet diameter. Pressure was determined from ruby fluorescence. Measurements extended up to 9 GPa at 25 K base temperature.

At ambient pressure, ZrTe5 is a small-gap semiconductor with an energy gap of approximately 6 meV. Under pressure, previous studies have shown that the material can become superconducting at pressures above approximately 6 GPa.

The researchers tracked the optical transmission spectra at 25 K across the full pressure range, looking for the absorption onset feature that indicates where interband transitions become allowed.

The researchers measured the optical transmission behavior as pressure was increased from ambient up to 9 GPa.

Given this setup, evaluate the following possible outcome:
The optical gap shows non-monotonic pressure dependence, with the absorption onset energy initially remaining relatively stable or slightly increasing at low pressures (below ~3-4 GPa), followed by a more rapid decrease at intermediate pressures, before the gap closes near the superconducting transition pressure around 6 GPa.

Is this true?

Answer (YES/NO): NO